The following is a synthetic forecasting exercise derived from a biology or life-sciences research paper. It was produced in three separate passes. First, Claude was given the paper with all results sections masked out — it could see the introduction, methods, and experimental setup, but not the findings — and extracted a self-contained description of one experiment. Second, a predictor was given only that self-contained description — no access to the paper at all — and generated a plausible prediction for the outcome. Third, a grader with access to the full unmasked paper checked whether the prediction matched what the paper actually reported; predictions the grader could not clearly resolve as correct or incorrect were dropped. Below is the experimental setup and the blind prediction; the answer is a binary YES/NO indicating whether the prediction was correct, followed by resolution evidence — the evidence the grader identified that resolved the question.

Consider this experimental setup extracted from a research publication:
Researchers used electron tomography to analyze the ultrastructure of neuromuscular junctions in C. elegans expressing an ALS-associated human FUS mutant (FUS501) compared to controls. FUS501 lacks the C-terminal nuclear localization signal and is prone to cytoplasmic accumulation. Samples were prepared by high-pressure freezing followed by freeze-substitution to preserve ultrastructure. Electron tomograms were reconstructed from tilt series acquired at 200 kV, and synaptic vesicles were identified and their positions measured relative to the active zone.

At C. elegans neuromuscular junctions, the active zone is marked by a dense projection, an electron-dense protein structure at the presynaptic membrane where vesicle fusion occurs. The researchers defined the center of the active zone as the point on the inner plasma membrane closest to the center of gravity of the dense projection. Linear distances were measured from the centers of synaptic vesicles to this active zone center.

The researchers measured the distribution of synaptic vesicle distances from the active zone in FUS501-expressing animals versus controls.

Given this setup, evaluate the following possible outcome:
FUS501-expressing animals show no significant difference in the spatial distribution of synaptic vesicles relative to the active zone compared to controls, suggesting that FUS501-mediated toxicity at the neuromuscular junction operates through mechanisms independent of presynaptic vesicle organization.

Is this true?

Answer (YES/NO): NO